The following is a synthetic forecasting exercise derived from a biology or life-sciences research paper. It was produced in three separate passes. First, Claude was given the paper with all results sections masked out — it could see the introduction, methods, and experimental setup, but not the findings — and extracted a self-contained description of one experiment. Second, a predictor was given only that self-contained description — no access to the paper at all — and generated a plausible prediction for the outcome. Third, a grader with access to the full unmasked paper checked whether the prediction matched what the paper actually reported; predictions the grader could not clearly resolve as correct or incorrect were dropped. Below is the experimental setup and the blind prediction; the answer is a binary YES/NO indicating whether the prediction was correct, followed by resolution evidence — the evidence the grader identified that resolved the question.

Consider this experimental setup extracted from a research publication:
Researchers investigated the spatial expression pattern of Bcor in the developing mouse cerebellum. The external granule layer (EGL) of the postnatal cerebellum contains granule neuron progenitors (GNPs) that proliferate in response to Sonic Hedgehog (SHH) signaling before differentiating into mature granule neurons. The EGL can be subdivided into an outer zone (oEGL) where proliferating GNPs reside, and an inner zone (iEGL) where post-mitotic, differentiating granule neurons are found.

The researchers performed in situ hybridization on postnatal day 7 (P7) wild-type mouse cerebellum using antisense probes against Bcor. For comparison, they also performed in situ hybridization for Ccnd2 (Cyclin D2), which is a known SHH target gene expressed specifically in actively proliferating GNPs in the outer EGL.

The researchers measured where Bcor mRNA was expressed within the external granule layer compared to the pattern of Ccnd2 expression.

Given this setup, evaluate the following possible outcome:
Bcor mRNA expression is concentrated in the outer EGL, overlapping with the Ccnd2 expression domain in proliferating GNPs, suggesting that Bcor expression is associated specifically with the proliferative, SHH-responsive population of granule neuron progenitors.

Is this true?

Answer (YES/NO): YES